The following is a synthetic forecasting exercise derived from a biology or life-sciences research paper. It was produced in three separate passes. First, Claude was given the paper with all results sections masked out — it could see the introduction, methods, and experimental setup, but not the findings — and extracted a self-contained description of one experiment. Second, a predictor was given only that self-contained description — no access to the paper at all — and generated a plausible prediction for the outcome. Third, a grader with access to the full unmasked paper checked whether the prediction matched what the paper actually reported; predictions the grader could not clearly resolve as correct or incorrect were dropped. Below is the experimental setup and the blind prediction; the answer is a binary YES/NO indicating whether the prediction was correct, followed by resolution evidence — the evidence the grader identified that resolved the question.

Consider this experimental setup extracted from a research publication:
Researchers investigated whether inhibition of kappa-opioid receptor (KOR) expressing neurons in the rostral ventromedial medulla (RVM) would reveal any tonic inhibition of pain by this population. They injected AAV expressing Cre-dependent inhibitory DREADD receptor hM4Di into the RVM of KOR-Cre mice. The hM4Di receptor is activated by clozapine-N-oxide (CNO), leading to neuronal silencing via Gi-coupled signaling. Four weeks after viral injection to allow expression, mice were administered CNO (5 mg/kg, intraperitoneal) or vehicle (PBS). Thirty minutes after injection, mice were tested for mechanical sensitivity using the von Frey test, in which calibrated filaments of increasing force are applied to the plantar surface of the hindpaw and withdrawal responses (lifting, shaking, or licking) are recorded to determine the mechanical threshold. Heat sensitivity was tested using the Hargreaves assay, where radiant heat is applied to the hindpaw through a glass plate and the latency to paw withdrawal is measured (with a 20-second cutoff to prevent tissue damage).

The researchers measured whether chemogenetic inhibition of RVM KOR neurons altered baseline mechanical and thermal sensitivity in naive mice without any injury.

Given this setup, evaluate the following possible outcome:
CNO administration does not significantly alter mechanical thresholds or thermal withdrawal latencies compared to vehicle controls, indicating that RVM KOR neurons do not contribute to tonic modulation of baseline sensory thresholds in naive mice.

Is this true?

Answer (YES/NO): NO